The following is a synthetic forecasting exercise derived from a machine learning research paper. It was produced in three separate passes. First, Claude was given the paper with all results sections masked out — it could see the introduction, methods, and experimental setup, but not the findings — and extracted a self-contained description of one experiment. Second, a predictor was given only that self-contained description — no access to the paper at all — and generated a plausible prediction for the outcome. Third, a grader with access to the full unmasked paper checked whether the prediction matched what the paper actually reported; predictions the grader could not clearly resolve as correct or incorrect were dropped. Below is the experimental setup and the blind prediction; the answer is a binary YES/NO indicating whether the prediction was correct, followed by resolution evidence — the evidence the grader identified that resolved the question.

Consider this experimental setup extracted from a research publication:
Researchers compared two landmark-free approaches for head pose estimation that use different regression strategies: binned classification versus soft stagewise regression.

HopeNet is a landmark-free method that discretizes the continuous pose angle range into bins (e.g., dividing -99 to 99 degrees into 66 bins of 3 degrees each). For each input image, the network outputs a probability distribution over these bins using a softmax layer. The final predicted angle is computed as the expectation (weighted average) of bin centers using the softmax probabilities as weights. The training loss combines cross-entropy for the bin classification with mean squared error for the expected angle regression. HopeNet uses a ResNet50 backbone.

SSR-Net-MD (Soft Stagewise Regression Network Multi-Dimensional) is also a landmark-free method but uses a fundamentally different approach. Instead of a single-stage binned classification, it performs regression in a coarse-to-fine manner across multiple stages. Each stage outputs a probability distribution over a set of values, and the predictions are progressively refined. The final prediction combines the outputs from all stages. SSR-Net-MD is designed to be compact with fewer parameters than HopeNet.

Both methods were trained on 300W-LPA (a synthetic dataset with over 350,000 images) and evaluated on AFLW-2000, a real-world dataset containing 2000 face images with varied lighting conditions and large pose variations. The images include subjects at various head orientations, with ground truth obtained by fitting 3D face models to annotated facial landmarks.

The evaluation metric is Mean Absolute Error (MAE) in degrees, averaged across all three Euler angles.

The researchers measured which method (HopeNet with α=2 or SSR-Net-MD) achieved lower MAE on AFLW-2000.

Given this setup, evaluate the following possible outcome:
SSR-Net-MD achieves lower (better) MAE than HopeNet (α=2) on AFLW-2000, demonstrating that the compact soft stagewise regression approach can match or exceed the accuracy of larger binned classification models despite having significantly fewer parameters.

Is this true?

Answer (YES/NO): YES